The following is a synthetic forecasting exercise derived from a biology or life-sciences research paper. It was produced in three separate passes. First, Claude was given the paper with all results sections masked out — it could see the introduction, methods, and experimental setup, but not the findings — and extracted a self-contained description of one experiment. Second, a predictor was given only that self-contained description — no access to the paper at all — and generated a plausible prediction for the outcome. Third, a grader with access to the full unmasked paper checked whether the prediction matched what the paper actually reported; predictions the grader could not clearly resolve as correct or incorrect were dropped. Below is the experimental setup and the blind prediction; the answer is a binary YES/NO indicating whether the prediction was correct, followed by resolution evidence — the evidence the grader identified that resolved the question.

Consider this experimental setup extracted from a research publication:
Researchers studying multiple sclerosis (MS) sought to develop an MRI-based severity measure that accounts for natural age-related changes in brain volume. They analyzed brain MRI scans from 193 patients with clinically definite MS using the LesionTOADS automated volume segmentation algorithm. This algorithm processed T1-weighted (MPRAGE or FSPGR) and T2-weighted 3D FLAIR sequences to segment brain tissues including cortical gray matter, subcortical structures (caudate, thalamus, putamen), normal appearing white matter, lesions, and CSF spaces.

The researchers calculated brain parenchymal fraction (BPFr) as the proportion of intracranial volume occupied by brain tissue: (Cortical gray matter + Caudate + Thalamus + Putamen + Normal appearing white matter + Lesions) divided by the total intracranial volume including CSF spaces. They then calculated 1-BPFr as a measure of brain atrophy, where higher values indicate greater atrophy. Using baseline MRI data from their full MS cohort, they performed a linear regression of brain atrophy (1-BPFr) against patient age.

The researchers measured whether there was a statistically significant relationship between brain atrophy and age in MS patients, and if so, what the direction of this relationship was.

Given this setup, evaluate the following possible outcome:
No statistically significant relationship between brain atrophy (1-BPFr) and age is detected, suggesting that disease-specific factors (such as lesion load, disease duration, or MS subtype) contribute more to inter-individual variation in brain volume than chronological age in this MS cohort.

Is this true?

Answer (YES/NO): NO